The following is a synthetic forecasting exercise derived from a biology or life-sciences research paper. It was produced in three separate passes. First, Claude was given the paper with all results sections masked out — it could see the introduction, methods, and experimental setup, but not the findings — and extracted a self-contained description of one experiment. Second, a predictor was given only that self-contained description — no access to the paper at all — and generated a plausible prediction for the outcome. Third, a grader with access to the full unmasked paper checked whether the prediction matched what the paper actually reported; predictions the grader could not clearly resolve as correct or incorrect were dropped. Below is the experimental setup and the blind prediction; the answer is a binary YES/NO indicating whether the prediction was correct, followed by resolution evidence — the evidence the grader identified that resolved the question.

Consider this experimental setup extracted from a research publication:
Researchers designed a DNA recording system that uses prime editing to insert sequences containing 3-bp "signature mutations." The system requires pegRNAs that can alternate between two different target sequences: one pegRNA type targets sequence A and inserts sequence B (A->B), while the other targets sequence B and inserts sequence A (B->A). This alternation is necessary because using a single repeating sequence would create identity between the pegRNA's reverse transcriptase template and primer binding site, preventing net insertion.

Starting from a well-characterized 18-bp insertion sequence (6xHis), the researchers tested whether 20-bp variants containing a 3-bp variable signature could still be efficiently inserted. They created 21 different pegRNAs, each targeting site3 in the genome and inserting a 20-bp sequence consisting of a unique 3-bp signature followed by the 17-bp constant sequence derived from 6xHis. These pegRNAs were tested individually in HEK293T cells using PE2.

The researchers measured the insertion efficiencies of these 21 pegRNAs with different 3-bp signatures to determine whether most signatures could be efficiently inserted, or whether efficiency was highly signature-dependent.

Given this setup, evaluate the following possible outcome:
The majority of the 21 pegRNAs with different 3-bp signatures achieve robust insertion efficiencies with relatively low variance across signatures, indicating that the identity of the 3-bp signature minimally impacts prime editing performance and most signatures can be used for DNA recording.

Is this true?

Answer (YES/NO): YES